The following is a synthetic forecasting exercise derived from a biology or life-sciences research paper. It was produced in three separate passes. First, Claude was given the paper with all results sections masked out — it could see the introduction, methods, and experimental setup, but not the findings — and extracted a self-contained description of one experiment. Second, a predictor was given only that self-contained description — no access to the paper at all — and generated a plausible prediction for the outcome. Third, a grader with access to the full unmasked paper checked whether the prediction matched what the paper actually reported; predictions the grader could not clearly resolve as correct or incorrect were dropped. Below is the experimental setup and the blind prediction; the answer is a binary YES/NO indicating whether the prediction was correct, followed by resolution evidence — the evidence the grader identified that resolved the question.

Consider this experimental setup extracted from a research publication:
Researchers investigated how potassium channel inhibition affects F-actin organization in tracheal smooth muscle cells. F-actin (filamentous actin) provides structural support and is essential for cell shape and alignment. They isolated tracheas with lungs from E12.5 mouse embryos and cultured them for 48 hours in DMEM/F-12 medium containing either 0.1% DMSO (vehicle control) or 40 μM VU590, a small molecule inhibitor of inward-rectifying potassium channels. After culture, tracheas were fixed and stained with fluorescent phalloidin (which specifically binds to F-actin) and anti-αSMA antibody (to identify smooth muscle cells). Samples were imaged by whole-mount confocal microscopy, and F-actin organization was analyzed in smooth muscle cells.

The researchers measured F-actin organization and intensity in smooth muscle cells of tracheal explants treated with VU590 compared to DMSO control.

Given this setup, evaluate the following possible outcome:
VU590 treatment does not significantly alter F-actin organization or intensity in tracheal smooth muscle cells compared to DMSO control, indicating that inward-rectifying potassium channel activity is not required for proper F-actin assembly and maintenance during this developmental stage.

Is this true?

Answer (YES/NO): NO